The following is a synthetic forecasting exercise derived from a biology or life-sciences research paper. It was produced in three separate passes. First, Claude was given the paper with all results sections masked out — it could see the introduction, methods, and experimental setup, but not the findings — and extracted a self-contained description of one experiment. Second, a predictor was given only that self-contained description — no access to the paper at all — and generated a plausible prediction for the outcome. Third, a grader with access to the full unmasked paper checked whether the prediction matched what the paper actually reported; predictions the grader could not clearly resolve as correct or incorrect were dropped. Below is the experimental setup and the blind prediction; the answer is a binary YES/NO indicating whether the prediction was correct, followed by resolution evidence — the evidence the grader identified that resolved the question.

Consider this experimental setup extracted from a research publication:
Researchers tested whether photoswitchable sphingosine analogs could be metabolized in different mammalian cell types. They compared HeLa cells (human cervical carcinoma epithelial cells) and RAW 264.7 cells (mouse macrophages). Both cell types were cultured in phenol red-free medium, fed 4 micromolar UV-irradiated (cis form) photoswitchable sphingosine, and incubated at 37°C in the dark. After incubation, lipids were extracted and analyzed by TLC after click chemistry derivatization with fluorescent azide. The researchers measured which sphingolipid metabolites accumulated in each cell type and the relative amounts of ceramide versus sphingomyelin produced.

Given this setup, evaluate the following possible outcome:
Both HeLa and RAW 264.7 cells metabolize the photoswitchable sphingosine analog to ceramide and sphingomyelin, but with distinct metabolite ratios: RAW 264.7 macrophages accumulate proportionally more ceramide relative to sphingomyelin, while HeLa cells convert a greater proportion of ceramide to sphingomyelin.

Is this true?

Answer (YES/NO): NO